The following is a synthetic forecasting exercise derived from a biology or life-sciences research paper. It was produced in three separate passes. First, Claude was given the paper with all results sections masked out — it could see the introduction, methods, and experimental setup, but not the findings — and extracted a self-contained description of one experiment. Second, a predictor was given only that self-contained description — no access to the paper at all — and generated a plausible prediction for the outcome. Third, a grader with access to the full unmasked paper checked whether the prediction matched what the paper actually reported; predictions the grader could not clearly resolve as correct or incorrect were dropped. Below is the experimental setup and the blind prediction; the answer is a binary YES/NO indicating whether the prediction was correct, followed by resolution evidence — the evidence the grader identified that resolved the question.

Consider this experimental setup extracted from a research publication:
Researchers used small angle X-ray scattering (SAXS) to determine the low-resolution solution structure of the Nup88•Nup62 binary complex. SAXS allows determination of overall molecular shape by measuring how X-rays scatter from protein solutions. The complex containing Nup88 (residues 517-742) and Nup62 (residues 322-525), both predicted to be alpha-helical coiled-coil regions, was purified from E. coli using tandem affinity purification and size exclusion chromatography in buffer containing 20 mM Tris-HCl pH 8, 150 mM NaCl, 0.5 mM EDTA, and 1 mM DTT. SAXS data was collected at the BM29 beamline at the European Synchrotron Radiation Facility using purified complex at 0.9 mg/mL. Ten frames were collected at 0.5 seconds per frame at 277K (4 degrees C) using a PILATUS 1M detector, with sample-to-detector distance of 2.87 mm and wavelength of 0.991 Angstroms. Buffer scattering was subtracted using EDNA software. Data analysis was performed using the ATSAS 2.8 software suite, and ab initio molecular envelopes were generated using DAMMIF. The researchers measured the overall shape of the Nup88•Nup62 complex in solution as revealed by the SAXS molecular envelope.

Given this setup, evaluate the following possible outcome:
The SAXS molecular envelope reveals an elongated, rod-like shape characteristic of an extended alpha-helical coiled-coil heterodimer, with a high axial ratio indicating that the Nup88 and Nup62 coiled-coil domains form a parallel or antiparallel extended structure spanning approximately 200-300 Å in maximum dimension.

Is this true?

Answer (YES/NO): NO